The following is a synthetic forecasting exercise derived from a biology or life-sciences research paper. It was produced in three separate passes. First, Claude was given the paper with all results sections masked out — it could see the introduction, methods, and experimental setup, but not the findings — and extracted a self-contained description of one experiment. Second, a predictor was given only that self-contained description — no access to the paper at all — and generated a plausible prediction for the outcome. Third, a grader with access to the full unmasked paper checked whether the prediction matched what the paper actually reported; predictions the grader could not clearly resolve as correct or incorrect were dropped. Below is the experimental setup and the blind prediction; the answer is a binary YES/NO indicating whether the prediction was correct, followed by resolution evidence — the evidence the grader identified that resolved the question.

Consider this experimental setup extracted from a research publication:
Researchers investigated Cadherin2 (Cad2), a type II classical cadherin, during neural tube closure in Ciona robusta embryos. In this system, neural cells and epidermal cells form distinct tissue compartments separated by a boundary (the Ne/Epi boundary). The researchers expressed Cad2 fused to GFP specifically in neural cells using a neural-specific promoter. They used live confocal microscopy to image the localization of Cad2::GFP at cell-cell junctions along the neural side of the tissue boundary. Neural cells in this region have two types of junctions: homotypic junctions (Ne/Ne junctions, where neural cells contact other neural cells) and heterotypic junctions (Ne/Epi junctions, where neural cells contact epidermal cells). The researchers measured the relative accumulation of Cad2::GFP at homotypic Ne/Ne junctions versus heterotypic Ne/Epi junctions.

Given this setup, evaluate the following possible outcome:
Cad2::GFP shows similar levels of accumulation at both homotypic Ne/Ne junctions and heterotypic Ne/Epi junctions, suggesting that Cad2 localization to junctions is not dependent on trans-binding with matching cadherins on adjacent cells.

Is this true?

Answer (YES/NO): NO